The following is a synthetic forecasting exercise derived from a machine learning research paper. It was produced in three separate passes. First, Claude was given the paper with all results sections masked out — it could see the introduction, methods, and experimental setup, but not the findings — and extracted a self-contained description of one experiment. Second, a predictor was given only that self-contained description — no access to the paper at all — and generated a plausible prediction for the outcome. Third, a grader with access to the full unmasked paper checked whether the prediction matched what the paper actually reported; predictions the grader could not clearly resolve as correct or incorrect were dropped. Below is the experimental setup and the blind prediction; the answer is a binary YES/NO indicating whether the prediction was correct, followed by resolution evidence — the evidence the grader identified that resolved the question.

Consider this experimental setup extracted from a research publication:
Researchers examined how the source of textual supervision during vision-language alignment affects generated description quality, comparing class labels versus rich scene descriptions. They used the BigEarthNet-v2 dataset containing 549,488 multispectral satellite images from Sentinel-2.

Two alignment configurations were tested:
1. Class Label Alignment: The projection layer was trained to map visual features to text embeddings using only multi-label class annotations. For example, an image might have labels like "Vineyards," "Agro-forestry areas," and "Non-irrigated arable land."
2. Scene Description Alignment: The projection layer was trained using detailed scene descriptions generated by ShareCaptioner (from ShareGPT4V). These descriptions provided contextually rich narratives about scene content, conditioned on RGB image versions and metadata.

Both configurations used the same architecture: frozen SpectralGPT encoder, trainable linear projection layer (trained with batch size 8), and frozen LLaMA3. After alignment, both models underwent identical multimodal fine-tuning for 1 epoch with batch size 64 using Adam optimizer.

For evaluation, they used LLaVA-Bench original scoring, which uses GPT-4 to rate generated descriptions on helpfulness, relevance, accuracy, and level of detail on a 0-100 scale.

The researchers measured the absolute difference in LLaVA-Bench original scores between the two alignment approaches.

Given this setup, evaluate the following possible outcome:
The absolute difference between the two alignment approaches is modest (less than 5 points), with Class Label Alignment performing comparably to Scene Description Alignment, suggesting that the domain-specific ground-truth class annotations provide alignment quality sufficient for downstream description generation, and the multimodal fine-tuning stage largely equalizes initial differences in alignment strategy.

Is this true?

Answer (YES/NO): NO